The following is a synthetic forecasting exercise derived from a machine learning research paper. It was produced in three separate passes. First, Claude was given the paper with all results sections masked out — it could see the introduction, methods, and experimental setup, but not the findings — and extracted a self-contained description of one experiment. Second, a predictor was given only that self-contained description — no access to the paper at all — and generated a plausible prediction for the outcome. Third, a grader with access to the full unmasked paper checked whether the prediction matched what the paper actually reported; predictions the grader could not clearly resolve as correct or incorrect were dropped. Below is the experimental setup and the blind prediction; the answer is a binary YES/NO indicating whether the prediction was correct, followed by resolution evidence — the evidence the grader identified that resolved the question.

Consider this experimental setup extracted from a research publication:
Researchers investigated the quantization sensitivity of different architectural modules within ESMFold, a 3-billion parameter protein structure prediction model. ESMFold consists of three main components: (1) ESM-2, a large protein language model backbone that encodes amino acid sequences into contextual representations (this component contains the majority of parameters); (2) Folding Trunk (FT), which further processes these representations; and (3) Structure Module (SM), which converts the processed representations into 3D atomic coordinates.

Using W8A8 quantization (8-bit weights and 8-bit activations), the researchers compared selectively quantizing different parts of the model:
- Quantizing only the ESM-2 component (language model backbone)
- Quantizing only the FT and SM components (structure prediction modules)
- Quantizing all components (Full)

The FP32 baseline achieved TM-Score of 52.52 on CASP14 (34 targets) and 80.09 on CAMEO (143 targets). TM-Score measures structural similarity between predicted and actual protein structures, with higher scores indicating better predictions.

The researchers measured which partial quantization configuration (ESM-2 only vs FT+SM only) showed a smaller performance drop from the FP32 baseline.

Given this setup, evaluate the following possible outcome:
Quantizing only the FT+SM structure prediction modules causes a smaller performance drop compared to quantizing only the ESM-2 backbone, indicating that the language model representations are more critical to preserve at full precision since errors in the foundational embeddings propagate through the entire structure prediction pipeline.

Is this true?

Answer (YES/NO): NO